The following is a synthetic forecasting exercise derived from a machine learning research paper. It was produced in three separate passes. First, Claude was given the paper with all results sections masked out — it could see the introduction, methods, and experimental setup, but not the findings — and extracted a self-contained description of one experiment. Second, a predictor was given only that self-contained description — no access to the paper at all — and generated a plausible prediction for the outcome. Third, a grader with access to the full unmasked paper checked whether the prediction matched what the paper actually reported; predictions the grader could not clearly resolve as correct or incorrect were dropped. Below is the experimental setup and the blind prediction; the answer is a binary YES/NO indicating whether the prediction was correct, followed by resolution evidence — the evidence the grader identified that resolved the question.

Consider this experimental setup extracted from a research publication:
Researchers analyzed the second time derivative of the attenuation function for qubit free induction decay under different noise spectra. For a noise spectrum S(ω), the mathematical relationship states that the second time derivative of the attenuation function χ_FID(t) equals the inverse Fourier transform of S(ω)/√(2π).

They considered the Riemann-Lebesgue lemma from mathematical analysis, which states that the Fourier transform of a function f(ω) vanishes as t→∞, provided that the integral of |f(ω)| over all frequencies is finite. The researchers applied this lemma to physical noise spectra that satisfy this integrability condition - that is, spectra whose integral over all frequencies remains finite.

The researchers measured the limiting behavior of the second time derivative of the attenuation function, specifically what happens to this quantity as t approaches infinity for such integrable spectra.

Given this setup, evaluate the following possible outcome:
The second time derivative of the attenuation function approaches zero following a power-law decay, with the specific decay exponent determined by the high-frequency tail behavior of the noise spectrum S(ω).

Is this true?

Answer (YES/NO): NO